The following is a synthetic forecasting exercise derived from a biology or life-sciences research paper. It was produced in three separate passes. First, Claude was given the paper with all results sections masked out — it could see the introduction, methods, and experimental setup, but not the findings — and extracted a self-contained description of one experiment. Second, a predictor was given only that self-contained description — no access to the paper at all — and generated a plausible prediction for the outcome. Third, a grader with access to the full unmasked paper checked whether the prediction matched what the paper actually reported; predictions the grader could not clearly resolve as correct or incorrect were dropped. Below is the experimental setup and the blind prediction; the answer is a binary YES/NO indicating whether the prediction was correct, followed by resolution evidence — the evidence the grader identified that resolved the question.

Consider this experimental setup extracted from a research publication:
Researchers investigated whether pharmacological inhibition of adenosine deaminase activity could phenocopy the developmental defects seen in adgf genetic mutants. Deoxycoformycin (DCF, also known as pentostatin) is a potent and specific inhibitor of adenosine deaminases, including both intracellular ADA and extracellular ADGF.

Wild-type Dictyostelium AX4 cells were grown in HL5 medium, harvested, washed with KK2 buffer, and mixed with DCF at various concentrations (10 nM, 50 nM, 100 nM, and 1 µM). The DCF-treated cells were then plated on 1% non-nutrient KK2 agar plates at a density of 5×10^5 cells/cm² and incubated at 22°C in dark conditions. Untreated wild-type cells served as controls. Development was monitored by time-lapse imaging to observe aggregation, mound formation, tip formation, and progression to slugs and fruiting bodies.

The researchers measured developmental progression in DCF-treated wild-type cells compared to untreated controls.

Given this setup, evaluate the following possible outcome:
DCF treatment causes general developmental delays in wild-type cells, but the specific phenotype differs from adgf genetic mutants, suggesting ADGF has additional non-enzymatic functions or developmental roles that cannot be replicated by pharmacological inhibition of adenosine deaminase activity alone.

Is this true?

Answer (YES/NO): NO